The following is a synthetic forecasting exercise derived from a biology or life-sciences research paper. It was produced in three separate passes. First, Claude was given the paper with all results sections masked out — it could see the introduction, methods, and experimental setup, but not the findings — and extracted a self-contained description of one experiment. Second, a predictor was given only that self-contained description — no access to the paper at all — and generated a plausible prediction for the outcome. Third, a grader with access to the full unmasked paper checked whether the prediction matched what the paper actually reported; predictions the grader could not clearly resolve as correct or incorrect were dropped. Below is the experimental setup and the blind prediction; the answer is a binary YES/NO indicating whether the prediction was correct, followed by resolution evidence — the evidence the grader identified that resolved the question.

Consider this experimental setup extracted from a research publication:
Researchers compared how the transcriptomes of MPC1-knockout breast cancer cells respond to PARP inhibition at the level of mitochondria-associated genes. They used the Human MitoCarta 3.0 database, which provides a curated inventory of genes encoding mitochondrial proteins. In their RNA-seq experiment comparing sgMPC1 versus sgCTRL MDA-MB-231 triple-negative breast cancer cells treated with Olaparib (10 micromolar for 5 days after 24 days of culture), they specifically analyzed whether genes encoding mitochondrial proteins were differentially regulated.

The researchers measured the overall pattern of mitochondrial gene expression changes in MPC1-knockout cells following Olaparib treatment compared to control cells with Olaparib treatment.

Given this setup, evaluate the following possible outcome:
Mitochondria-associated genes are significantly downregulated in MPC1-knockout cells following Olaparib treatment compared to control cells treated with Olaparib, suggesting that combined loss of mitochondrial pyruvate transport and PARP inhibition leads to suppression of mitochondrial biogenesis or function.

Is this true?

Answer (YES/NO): NO